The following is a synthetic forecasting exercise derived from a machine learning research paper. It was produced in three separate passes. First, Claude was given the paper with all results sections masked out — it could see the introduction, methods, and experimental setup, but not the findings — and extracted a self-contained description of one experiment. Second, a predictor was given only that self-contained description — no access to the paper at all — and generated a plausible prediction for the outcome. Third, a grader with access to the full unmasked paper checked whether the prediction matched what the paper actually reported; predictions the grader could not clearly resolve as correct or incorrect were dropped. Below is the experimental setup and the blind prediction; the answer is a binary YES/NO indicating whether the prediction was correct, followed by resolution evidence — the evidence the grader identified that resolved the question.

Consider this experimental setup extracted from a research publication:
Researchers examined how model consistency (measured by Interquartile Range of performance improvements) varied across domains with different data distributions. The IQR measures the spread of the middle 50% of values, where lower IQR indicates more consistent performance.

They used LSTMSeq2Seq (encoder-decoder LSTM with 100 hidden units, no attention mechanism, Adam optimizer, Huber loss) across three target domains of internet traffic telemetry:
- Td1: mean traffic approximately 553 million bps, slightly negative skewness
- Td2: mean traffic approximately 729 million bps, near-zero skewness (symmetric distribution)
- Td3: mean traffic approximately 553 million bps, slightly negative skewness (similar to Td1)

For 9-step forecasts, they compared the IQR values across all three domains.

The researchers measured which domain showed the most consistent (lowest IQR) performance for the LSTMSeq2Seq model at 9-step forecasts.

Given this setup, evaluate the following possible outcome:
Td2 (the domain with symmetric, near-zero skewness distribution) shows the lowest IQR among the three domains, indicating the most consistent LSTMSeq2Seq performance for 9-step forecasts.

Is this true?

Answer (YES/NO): YES